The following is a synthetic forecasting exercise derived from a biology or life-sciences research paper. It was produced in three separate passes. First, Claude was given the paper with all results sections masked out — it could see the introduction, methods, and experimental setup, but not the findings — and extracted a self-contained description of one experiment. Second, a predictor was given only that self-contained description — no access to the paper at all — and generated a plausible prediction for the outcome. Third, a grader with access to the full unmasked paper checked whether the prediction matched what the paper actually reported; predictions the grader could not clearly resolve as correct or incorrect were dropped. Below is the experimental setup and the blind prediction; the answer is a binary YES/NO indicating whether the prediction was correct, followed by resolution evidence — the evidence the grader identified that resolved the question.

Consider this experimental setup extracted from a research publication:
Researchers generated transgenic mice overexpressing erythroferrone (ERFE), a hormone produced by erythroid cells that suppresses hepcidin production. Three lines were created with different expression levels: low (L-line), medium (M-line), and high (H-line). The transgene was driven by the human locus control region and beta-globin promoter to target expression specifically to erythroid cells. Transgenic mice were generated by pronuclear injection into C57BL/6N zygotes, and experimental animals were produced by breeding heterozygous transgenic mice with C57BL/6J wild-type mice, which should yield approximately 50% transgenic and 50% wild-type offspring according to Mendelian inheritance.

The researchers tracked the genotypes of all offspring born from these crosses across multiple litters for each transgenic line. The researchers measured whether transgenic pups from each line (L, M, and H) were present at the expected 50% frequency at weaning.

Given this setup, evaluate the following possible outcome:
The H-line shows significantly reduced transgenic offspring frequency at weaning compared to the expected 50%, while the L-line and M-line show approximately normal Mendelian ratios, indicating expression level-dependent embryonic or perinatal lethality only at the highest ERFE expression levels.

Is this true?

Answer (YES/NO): YES